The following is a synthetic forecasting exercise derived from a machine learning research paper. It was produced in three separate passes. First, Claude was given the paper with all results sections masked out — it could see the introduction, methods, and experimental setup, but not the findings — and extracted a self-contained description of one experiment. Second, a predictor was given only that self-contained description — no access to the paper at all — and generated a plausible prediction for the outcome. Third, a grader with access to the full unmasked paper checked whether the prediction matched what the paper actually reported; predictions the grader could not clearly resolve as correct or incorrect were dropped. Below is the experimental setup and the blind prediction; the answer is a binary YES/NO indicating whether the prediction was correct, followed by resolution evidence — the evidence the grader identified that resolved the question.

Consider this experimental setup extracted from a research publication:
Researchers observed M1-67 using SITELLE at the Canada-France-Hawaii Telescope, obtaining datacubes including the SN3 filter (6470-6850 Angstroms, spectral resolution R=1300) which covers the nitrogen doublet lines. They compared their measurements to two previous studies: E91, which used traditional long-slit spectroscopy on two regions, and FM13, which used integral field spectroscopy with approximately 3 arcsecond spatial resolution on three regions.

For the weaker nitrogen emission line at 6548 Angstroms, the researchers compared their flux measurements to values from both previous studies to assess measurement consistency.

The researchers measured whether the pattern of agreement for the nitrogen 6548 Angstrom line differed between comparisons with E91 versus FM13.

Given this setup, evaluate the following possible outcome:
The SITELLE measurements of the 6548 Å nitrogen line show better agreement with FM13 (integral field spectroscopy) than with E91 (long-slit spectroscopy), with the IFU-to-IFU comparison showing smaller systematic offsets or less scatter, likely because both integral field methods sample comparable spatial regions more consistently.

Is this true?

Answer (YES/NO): NO